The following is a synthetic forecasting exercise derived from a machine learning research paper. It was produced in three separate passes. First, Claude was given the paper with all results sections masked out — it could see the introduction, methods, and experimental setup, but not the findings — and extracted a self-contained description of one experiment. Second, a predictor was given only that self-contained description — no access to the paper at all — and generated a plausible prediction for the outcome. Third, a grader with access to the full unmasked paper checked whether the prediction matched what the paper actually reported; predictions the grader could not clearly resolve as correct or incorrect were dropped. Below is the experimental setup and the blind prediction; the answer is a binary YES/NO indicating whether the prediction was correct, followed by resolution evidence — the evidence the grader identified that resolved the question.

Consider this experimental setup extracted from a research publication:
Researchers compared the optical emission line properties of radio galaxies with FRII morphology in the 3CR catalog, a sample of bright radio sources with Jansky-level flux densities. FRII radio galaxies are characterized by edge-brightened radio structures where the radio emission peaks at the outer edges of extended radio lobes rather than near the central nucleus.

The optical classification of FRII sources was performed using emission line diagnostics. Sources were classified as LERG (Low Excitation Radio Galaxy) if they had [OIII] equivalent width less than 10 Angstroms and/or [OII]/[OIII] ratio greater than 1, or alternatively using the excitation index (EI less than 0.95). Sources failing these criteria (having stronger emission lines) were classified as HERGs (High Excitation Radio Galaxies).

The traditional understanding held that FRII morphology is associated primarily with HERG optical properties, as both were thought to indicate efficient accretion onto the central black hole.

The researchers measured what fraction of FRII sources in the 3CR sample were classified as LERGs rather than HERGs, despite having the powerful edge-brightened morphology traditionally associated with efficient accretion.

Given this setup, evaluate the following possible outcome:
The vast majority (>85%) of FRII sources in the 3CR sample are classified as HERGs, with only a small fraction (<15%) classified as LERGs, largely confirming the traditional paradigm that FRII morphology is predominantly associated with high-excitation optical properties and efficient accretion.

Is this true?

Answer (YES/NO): NO